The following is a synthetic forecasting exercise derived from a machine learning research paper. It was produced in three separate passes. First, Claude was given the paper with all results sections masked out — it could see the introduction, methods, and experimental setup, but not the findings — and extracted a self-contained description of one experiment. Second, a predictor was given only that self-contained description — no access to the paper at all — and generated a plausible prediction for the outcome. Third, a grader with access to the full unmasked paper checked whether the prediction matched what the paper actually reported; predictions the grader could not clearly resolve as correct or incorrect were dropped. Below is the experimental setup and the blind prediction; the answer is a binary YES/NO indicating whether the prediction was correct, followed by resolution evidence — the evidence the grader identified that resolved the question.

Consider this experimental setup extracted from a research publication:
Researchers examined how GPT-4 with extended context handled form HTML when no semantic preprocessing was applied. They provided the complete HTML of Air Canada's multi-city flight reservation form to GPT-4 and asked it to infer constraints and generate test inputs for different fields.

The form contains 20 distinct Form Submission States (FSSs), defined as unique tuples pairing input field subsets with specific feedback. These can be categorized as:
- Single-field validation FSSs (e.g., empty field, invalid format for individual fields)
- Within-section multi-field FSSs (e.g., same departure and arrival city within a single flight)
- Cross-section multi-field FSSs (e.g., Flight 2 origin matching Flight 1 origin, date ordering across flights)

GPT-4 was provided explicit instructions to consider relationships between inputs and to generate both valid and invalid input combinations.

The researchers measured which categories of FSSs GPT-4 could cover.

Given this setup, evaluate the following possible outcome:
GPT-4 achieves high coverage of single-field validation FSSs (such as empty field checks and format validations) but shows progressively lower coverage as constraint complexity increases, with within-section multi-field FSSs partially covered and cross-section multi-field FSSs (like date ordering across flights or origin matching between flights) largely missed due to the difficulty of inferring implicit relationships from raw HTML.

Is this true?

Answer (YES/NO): NO